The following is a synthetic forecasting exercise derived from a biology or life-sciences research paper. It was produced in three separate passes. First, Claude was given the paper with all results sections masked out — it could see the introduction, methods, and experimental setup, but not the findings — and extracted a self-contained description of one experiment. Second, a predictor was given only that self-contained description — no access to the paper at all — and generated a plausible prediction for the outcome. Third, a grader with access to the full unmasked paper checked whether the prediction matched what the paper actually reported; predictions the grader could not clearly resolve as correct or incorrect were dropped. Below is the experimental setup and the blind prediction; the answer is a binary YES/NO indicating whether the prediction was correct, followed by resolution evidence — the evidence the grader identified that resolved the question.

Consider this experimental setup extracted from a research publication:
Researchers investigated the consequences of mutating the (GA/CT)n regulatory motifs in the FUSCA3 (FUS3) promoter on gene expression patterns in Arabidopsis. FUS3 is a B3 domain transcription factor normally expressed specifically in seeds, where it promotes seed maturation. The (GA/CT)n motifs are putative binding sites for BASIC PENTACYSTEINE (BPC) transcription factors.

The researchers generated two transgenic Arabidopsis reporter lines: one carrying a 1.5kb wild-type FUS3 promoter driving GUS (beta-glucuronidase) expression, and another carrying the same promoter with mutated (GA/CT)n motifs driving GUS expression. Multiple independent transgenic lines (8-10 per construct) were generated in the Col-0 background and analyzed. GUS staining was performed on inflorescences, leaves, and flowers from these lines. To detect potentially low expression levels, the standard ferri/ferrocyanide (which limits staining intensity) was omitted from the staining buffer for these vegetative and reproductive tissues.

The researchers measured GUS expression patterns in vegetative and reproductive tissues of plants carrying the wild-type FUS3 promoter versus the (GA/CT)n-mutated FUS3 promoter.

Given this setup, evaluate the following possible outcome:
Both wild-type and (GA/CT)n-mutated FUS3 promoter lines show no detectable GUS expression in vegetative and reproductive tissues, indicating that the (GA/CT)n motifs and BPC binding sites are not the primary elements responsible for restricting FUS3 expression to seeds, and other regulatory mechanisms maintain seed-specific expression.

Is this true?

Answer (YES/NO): NO